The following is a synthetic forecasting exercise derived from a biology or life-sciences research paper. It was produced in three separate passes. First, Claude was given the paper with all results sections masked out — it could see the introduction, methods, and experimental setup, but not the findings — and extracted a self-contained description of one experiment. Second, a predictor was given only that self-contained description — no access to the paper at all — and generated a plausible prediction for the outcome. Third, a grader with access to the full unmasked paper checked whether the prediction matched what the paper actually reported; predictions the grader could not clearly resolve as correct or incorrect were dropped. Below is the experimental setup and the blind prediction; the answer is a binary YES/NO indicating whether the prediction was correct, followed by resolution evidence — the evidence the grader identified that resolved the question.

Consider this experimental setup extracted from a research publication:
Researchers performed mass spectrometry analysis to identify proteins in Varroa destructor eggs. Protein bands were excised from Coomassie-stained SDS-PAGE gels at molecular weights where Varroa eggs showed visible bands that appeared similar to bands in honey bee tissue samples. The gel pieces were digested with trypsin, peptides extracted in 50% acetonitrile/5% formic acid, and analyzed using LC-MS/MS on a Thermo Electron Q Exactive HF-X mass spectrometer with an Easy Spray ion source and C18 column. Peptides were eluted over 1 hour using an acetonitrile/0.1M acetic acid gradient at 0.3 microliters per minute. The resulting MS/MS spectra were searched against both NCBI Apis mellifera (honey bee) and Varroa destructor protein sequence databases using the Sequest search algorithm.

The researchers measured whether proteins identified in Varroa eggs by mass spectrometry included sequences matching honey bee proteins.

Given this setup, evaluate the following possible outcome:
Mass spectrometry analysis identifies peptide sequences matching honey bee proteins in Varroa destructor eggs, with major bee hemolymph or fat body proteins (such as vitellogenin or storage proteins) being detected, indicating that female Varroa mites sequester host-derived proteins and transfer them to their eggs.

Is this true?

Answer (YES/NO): YES